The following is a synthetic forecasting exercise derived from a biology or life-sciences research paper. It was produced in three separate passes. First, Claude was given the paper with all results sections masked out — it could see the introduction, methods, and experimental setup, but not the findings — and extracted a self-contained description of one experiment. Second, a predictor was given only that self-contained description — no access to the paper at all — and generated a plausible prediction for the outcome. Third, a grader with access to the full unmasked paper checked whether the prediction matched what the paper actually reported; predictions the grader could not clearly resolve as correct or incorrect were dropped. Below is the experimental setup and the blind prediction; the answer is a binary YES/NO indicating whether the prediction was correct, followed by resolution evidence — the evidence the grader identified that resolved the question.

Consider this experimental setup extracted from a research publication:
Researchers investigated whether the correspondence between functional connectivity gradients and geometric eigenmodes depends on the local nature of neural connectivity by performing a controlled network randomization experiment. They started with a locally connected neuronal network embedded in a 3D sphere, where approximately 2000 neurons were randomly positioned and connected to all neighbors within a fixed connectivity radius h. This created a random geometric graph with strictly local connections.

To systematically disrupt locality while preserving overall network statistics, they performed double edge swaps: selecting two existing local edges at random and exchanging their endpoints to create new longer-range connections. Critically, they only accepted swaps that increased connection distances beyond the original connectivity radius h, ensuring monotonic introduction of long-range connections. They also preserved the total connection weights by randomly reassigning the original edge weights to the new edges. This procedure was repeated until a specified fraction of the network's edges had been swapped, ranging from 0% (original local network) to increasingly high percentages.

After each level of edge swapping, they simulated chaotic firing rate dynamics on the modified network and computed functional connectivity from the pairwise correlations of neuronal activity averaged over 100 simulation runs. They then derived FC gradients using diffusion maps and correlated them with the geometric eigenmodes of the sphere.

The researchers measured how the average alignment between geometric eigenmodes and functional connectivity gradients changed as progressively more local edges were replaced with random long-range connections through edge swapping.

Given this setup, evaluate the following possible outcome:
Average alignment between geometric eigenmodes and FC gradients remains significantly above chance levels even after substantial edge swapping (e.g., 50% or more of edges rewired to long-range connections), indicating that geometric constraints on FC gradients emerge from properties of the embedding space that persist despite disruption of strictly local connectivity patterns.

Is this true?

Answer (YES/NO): NO